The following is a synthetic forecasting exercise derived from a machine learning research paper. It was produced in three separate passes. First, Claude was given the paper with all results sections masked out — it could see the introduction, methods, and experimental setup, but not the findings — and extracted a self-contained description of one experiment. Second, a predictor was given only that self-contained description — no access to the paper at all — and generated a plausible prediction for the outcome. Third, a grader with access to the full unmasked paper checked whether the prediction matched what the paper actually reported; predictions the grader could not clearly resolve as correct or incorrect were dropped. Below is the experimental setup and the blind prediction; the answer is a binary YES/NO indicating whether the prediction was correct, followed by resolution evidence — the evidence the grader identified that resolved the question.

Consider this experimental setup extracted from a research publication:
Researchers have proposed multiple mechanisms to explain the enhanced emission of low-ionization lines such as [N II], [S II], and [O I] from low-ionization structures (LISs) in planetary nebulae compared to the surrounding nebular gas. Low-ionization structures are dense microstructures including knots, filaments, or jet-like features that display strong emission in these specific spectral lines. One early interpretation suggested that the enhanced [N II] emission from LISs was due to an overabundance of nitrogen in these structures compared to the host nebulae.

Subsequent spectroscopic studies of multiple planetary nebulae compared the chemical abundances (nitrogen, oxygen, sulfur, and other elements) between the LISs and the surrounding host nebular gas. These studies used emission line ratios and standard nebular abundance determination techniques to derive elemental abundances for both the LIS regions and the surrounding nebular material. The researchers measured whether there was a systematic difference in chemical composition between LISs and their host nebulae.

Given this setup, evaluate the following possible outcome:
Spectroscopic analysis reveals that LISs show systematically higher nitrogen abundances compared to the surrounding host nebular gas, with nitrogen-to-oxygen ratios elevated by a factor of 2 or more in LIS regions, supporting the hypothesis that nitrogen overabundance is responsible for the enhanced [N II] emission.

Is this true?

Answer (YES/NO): NO